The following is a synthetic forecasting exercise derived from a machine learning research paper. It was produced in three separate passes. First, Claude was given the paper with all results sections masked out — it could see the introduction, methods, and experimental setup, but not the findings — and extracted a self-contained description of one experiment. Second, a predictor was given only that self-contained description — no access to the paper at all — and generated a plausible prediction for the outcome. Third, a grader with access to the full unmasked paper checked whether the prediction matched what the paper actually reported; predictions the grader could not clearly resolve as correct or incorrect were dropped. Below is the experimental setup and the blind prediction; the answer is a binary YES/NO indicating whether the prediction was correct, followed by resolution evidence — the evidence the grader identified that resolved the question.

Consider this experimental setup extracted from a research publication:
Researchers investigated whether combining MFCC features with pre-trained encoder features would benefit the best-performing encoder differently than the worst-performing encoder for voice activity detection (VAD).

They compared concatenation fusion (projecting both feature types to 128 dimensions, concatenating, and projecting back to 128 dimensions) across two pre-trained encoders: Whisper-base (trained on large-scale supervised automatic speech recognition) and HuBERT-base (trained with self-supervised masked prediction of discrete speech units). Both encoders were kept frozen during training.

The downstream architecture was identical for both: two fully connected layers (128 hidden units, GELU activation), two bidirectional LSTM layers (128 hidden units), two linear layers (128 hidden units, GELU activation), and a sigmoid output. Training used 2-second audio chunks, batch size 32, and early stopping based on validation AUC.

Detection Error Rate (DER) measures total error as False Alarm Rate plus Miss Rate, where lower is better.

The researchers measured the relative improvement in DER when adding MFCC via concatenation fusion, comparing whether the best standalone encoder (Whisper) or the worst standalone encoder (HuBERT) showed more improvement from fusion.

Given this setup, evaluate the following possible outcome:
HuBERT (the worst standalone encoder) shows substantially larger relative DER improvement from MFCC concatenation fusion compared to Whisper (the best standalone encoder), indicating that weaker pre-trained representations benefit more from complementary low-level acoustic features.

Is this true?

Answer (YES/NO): YES